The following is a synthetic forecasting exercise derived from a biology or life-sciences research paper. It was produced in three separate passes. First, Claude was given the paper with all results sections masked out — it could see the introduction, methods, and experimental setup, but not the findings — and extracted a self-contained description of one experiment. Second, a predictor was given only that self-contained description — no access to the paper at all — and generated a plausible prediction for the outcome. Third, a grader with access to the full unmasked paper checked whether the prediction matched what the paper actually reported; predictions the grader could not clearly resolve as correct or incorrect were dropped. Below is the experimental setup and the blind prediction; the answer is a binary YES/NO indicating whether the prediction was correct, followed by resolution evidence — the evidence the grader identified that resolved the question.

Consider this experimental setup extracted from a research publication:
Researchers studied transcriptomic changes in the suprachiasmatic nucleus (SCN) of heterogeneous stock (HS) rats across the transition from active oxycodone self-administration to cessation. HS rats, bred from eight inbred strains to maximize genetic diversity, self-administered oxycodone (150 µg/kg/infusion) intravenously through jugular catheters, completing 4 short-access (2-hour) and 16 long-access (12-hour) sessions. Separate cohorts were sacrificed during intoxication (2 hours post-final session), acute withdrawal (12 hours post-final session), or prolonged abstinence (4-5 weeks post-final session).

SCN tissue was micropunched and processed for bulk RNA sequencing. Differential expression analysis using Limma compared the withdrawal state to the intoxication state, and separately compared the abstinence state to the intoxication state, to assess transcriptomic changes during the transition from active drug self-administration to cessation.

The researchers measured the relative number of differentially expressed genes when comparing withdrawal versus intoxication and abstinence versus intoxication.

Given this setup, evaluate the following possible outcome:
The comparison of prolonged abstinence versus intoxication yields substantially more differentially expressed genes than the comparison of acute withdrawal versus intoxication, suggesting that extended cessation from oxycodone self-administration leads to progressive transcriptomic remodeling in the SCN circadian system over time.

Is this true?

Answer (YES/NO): NO